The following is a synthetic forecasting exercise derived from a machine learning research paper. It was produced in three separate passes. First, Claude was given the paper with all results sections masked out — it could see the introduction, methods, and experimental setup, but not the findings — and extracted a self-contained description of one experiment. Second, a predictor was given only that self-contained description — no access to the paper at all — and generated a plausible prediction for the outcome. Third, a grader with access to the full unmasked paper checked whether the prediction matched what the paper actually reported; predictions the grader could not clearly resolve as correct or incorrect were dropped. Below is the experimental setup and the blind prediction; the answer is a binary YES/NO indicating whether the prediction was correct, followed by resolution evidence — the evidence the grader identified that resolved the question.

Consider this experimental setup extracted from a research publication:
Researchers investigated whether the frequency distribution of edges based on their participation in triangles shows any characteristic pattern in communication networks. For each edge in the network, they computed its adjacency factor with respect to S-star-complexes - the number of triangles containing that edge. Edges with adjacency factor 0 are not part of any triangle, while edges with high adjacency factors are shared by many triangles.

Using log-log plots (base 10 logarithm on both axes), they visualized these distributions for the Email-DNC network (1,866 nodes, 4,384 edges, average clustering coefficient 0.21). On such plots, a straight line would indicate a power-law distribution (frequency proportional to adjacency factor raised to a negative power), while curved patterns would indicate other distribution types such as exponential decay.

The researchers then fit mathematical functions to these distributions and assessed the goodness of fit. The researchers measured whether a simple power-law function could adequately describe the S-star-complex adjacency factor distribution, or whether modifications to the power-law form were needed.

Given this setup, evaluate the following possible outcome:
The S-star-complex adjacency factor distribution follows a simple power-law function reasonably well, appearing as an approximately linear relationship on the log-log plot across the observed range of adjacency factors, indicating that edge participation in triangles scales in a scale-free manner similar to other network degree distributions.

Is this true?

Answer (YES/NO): NO